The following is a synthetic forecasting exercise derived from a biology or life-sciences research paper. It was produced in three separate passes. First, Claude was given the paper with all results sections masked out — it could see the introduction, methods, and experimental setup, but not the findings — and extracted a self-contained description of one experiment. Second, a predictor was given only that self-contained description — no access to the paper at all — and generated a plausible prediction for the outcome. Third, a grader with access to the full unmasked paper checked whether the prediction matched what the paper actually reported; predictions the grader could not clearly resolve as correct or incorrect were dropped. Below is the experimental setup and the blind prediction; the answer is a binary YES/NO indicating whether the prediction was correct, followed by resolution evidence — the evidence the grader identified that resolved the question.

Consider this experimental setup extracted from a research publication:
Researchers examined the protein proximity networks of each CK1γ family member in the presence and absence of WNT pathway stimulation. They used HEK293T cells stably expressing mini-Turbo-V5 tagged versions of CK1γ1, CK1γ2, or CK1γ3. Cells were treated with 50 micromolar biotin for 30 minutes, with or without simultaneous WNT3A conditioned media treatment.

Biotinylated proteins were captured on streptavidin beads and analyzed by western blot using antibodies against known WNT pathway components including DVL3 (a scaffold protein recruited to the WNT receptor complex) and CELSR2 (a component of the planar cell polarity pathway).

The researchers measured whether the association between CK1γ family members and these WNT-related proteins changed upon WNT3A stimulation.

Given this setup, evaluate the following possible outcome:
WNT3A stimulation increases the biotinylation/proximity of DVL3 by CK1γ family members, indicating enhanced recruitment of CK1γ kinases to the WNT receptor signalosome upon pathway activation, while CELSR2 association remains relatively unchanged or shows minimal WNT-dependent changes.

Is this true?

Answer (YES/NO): NO